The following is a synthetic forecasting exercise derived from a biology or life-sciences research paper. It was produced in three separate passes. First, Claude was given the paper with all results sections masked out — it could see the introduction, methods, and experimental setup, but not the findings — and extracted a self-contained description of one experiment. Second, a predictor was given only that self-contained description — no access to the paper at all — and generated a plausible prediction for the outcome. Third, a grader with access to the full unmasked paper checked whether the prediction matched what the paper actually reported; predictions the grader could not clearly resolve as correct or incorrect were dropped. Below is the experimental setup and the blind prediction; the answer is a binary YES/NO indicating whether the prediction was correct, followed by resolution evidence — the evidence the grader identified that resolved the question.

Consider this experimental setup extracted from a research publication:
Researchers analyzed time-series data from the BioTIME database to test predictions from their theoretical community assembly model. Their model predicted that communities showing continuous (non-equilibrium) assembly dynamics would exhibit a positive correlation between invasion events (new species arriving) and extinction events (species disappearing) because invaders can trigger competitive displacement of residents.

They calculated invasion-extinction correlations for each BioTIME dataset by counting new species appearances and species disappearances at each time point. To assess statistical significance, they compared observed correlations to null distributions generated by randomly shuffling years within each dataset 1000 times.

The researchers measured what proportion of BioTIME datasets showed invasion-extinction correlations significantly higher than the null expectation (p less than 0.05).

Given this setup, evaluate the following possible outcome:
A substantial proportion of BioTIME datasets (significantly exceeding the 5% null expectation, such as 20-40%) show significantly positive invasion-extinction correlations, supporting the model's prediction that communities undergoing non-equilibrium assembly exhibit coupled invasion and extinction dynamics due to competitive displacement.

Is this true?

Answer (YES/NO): NO